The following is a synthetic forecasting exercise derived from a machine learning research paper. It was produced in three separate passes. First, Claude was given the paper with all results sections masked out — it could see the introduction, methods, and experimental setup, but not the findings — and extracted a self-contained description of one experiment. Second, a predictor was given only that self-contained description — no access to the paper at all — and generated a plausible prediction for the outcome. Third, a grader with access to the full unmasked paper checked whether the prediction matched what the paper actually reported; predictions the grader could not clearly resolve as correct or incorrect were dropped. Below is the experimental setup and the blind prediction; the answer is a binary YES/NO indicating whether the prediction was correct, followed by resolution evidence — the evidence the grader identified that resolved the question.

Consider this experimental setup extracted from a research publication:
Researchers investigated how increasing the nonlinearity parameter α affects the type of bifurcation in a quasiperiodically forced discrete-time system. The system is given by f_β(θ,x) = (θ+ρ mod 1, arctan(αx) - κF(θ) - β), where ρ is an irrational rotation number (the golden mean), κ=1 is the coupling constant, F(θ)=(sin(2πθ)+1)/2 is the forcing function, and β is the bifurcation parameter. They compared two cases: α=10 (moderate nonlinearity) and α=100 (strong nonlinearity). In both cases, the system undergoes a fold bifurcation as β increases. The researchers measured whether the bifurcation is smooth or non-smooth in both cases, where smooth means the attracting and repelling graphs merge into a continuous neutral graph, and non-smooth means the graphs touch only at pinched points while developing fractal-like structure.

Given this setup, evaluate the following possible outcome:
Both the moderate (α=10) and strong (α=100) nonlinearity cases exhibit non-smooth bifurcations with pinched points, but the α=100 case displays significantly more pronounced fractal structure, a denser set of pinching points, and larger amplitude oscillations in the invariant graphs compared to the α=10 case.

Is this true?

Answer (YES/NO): NO